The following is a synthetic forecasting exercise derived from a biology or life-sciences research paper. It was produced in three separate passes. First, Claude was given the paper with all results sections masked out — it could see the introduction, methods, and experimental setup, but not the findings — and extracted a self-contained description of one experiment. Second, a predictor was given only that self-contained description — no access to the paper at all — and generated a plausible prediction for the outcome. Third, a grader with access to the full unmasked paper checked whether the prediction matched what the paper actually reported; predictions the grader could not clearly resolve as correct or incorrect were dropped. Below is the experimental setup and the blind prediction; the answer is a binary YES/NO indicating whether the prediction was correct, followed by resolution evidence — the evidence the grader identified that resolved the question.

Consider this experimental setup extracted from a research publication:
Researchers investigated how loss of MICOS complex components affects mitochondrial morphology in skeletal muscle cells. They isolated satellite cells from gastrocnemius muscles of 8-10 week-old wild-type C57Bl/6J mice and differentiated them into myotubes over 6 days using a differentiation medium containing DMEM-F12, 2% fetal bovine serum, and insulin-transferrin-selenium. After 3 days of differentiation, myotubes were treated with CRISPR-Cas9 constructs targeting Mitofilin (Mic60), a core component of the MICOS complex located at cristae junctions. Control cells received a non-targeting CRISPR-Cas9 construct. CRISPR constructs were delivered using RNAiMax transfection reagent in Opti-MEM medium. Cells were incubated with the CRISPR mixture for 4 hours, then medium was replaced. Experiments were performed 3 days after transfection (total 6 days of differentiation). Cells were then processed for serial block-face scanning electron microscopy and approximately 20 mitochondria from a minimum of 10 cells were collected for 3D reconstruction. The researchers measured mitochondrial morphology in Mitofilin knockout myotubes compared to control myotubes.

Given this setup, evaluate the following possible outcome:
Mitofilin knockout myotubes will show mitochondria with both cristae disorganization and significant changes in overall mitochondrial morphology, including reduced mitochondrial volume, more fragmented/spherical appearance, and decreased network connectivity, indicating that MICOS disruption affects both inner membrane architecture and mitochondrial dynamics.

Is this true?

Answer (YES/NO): YES